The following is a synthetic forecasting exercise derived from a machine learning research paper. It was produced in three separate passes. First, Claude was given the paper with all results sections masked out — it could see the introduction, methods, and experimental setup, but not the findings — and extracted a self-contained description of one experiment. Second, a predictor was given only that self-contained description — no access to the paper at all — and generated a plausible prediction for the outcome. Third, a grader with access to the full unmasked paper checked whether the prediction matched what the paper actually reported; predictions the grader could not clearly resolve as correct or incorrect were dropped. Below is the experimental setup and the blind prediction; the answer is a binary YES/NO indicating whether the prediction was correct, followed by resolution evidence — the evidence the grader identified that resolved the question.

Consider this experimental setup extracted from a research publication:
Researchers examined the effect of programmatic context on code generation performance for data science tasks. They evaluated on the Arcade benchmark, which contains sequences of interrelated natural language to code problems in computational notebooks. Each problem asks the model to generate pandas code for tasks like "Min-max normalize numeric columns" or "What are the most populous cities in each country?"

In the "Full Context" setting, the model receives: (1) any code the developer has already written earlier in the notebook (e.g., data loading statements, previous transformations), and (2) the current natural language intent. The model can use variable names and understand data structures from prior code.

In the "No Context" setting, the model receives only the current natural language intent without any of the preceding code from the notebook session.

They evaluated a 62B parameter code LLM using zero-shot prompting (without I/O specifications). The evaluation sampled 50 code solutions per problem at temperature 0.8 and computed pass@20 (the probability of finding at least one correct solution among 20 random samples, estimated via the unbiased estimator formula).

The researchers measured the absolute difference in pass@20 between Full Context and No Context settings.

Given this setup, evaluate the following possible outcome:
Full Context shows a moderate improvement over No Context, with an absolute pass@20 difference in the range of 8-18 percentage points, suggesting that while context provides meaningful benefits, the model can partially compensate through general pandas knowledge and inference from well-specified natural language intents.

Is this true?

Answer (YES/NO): YES